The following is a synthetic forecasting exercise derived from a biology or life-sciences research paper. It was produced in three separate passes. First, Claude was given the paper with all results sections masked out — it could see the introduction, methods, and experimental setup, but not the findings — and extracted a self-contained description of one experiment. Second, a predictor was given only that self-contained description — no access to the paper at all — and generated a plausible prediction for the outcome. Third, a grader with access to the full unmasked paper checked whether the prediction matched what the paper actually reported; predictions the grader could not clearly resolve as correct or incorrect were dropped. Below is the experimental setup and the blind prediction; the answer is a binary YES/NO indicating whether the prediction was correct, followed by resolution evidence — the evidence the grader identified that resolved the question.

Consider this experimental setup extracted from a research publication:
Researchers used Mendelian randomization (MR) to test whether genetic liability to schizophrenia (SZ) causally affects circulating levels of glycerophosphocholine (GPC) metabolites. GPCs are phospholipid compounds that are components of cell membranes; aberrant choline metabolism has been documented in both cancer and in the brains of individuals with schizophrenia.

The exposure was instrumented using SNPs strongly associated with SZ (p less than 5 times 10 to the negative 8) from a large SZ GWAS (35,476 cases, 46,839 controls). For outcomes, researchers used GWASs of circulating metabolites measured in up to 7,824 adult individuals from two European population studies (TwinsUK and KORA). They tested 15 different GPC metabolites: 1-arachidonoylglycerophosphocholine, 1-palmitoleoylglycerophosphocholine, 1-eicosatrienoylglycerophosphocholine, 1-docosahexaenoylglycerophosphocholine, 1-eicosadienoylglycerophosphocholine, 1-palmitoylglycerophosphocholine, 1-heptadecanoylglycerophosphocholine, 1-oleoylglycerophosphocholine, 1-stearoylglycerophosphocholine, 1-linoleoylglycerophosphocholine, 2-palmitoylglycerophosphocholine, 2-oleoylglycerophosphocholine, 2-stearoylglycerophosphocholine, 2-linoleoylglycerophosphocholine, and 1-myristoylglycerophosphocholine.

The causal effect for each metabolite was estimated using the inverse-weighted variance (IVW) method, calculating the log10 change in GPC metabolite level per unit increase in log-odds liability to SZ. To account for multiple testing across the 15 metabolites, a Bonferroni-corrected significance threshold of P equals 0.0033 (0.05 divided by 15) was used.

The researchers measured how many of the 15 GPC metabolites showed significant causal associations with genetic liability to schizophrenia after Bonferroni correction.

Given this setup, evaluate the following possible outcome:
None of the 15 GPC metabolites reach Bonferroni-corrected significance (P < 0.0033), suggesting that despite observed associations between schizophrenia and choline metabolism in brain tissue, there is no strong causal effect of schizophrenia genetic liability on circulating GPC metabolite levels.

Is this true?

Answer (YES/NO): NO